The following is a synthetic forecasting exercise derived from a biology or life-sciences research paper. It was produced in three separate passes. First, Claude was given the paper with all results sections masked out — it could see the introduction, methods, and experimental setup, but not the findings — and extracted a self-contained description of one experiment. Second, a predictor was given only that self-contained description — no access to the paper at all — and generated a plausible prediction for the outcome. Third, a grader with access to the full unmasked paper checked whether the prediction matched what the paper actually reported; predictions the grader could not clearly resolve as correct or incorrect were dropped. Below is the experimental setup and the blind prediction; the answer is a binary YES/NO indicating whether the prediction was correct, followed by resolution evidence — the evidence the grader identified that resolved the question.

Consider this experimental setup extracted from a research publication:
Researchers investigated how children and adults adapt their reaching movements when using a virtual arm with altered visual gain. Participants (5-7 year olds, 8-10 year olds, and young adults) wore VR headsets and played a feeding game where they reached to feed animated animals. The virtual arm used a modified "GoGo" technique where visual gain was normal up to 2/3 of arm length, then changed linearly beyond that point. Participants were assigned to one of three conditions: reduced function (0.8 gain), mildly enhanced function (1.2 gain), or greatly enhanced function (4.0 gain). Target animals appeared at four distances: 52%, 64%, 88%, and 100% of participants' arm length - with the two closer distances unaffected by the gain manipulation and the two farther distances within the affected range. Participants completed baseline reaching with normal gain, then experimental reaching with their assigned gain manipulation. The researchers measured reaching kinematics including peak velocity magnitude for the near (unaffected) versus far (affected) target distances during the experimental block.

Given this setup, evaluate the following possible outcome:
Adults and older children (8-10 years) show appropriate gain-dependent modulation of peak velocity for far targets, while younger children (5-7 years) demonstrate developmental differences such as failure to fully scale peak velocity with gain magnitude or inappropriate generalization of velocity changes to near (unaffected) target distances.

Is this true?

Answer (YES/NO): NO